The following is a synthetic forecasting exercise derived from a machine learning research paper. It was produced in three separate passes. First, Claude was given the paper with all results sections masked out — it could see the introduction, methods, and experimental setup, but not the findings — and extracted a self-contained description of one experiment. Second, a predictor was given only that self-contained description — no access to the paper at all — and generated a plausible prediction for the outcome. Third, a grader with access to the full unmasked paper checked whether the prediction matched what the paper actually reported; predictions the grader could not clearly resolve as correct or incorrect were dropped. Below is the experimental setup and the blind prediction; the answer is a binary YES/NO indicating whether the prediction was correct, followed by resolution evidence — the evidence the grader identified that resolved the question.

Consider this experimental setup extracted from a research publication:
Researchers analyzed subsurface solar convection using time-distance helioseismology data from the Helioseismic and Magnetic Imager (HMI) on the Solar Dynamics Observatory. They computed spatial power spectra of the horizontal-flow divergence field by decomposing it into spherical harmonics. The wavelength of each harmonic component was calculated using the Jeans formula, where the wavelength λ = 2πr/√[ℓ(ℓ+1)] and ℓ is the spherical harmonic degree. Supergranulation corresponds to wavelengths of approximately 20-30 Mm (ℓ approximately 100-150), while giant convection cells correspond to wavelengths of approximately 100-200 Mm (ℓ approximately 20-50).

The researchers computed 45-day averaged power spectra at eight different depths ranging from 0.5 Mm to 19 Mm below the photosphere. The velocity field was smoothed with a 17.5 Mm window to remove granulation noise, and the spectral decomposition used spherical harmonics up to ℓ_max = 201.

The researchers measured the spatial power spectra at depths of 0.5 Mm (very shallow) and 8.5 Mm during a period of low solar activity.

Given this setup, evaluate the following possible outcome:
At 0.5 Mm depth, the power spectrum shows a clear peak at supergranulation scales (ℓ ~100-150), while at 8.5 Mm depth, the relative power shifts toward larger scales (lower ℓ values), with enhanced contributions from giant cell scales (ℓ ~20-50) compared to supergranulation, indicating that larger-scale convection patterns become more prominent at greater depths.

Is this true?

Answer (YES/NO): YES